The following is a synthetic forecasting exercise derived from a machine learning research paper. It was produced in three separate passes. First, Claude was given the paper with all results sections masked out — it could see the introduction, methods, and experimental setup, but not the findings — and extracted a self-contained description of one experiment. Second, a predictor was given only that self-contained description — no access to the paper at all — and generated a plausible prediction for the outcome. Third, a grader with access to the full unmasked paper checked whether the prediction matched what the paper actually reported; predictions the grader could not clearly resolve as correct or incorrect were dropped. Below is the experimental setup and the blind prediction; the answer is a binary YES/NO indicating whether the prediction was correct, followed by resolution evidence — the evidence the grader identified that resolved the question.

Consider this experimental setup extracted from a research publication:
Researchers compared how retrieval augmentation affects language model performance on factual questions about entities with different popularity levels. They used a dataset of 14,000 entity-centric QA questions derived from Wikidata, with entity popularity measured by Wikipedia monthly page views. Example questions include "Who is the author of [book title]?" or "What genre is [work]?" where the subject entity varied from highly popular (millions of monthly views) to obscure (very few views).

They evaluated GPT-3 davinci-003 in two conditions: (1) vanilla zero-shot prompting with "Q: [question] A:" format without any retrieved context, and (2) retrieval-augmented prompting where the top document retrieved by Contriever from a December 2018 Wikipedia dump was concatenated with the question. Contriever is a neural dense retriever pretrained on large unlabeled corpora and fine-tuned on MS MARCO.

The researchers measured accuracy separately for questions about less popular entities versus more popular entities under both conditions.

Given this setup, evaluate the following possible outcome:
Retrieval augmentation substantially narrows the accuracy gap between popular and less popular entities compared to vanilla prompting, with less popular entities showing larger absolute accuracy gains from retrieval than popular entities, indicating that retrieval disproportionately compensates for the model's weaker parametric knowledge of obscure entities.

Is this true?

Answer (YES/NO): YES